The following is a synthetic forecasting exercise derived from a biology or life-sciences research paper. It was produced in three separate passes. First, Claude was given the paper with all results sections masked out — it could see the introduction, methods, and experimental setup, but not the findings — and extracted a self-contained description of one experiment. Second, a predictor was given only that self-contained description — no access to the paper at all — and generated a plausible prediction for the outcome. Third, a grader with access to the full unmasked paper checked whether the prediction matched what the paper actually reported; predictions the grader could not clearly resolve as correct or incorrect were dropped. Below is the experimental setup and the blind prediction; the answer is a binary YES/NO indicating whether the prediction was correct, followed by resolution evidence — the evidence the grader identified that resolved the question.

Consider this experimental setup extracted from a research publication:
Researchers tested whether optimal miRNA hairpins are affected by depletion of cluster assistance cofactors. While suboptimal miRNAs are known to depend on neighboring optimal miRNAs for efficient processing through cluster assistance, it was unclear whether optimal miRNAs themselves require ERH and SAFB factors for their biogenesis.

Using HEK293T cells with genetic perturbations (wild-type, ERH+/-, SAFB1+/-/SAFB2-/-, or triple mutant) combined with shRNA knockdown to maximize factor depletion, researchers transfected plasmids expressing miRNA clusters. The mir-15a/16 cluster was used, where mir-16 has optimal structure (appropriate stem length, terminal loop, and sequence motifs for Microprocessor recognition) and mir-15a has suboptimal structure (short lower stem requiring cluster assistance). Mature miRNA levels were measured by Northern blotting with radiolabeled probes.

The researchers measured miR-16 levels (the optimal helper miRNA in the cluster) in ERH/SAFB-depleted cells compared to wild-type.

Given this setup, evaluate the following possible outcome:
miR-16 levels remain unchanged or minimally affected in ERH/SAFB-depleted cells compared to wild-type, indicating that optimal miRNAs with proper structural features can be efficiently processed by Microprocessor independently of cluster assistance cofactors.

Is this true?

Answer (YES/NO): YES